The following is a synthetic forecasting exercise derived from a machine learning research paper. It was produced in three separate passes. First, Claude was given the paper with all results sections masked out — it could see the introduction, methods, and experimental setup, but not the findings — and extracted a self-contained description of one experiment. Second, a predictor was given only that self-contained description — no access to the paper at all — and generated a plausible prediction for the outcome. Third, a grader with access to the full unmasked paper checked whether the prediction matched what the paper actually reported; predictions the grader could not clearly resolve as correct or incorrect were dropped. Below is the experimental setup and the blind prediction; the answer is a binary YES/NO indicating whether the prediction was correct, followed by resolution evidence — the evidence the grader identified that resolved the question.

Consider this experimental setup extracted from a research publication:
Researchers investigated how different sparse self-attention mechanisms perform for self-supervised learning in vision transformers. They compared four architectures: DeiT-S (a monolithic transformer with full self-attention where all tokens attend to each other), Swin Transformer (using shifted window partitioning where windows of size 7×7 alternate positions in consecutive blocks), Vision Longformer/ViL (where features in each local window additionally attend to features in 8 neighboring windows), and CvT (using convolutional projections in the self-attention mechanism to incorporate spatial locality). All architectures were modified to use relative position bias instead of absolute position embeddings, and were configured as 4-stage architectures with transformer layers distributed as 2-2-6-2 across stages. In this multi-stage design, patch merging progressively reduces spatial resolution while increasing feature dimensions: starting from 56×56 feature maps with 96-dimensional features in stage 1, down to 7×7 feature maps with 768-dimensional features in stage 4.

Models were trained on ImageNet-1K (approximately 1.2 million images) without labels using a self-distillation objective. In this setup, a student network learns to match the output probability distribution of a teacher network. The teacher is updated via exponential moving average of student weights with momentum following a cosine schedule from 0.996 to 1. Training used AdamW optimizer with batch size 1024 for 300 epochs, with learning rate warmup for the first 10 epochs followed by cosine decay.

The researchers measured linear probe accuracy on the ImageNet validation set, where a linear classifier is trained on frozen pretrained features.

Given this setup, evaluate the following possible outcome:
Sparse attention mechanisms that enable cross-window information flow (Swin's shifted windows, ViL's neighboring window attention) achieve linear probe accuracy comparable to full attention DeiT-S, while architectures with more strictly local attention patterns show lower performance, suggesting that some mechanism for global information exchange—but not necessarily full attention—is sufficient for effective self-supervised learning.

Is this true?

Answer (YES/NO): NO